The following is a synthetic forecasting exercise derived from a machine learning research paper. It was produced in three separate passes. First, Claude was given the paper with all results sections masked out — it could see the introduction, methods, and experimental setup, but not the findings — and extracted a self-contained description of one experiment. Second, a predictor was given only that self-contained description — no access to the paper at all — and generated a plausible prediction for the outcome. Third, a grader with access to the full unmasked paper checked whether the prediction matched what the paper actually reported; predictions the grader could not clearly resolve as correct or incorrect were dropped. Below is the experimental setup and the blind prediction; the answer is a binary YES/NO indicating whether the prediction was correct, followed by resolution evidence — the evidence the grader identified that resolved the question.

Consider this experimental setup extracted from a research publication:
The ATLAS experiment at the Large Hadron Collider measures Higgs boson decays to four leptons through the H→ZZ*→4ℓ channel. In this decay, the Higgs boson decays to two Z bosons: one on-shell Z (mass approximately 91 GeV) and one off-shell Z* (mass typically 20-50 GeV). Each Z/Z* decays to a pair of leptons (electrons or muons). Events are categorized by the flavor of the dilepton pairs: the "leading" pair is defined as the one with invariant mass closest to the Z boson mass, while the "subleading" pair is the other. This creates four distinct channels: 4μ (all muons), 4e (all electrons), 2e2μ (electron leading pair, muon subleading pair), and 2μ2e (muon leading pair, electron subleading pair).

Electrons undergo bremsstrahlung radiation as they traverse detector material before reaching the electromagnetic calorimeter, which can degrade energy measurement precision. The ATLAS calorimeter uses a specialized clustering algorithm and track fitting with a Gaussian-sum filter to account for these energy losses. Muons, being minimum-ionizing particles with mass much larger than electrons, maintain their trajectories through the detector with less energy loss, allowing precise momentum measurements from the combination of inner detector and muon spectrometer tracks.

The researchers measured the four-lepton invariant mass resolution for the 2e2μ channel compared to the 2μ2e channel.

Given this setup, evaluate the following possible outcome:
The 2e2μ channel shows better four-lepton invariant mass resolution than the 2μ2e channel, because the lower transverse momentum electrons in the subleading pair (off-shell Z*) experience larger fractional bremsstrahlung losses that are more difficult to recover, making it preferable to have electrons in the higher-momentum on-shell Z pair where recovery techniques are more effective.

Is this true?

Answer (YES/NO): YES